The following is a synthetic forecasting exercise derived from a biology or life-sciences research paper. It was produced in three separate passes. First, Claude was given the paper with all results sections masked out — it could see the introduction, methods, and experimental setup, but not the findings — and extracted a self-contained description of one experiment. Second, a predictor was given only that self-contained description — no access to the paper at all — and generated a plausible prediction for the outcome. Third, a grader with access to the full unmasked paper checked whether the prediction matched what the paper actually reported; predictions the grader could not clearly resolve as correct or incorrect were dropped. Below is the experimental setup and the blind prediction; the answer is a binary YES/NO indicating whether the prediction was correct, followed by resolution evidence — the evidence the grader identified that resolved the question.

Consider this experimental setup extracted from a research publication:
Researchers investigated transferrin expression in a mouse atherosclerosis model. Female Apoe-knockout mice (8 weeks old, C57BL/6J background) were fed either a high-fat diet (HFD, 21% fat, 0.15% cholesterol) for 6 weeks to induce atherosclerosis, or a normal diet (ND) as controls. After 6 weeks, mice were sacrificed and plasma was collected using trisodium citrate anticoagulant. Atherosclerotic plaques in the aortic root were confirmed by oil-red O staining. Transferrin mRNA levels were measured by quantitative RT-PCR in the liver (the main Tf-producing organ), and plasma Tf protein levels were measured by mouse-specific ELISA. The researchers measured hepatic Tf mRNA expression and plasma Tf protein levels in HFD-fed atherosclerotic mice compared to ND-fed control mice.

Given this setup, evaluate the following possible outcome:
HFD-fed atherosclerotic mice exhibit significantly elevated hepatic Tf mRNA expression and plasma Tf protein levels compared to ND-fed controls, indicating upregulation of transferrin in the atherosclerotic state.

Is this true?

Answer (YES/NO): YES